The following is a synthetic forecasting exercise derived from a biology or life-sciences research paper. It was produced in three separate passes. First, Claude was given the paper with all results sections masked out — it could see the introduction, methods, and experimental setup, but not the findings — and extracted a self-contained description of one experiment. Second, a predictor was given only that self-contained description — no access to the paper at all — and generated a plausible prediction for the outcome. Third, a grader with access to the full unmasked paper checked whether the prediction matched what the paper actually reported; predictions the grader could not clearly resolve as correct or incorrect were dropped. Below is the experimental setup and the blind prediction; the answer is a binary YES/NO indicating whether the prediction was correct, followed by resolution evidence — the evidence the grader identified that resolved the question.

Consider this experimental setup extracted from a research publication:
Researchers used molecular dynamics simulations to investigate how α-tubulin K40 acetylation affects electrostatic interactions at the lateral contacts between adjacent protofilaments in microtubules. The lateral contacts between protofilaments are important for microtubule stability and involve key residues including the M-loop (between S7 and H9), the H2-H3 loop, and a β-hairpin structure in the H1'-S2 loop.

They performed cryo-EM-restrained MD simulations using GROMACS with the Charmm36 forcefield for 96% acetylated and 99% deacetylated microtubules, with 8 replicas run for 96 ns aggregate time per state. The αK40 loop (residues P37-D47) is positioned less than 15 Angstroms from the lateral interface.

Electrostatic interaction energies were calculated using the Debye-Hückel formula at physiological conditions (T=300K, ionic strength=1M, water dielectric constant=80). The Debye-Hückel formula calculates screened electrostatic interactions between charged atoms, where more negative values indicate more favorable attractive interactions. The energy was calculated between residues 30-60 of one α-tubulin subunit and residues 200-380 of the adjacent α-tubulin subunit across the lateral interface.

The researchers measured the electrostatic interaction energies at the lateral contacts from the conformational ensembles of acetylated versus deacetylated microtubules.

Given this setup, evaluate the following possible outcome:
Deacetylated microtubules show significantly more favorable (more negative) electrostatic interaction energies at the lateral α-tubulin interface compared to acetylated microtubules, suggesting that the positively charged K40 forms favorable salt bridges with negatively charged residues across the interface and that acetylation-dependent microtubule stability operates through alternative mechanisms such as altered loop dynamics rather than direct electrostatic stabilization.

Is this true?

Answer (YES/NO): YES